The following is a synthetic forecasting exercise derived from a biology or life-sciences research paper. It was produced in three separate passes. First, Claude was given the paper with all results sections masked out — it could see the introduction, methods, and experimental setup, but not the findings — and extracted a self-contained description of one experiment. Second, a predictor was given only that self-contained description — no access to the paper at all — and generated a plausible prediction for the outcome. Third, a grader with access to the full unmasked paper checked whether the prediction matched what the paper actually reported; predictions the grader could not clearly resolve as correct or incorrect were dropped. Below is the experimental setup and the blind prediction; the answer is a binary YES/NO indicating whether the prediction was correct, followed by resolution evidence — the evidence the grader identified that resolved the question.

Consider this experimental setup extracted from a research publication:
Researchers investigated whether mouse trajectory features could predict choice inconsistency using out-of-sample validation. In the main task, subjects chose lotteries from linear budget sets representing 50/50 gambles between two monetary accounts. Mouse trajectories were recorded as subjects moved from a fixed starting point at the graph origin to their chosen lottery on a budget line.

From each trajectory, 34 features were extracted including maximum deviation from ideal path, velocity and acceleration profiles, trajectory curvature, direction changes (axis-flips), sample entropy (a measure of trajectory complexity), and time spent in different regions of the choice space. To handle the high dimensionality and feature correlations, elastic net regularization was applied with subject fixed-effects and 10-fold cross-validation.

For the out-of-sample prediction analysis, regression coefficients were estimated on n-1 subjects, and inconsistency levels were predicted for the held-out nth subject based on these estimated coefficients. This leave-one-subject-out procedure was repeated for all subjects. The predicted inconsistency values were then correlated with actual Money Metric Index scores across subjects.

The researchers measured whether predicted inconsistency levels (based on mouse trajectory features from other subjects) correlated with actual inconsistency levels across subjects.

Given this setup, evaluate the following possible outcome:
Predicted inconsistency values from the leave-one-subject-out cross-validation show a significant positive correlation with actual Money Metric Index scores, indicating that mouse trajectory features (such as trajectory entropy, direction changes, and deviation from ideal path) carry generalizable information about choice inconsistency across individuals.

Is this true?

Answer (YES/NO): YES